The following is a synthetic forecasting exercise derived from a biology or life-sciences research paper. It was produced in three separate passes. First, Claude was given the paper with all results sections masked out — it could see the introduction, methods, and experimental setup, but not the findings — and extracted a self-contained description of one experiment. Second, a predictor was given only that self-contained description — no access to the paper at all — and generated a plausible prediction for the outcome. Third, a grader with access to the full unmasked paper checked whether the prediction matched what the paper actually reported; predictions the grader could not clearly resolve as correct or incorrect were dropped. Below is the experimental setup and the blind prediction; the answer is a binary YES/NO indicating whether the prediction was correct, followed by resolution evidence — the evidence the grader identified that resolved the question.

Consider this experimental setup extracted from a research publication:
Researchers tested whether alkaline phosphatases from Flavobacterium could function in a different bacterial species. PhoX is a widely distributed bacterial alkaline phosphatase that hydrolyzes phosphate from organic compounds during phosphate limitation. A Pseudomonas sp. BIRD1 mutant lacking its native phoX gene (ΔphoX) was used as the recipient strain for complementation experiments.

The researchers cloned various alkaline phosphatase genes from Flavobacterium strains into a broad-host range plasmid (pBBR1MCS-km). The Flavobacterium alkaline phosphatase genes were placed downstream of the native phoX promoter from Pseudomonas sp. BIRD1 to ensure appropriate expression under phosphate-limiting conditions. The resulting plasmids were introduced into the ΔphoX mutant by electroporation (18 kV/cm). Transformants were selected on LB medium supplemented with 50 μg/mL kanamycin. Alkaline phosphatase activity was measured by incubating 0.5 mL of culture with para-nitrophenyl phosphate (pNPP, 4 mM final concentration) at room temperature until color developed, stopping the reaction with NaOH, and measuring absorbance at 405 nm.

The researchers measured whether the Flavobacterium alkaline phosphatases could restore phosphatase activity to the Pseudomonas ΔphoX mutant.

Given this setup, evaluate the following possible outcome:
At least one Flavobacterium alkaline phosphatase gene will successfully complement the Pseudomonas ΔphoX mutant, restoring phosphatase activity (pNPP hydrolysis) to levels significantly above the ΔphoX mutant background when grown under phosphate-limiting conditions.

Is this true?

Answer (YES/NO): YES